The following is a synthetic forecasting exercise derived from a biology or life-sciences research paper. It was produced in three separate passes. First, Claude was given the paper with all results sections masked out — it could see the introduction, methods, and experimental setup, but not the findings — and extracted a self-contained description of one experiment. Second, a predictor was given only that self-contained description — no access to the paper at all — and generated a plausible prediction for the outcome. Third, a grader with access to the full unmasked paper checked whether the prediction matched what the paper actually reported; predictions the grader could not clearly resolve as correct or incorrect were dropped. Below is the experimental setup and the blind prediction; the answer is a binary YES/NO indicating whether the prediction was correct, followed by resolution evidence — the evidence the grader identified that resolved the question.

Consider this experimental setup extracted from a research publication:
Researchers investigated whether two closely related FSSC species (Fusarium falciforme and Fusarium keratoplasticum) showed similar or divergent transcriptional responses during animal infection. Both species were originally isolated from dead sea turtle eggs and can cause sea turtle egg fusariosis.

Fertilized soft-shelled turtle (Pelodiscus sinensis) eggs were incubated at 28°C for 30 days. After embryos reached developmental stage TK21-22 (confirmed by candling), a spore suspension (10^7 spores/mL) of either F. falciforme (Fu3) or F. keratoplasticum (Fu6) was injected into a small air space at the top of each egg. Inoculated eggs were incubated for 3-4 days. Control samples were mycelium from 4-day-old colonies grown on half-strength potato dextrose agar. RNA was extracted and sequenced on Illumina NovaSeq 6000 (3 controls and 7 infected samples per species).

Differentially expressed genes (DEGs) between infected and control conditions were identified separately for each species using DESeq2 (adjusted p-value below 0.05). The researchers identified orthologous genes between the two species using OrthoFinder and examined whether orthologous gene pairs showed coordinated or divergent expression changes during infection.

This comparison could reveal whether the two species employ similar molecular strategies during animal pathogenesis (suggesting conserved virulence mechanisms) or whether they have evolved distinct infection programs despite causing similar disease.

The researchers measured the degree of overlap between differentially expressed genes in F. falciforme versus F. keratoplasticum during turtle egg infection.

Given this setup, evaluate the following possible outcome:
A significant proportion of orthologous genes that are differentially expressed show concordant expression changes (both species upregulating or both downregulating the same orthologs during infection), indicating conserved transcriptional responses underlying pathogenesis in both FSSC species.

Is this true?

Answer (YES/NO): YES